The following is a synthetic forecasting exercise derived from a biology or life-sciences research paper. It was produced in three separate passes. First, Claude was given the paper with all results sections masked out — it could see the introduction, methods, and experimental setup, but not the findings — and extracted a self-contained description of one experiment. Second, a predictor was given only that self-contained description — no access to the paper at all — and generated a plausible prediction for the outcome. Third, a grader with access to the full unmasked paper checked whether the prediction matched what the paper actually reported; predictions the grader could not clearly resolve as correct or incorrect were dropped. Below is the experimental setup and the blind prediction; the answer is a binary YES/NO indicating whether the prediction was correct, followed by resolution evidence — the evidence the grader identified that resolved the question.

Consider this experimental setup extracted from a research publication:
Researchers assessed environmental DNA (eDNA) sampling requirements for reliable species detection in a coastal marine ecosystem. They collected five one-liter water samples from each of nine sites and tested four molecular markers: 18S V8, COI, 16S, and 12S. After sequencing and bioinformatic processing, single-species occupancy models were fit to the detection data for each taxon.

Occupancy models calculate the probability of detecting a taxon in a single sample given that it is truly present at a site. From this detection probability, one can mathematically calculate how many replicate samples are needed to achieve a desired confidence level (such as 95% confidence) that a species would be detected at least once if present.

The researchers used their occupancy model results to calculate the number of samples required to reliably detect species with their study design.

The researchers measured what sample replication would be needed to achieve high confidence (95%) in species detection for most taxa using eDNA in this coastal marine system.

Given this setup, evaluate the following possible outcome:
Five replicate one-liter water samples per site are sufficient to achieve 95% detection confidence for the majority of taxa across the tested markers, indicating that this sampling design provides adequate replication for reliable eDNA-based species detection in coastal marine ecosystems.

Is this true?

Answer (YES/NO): NO